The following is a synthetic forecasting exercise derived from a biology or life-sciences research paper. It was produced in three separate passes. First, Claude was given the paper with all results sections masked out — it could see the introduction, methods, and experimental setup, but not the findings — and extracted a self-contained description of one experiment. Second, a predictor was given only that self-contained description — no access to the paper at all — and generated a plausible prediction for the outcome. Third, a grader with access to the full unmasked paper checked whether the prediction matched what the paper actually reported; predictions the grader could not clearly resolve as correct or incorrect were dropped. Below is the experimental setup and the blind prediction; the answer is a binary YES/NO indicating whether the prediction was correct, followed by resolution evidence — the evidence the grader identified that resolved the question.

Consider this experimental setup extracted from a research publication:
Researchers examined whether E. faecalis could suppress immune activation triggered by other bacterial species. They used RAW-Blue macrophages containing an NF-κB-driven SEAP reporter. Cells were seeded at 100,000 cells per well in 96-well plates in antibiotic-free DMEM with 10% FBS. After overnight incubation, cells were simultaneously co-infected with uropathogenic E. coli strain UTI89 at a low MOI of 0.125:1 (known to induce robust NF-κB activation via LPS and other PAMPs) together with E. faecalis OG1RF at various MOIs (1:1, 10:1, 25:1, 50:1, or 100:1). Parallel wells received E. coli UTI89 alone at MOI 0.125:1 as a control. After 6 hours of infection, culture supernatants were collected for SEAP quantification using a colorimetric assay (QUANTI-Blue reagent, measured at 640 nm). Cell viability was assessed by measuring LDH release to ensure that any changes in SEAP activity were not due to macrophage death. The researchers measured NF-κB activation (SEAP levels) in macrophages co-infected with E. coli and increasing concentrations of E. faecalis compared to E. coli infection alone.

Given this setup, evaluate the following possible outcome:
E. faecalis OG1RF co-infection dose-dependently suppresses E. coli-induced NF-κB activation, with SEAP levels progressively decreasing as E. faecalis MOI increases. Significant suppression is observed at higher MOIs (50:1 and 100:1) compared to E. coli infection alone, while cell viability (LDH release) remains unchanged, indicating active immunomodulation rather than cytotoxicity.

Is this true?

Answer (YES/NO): YES